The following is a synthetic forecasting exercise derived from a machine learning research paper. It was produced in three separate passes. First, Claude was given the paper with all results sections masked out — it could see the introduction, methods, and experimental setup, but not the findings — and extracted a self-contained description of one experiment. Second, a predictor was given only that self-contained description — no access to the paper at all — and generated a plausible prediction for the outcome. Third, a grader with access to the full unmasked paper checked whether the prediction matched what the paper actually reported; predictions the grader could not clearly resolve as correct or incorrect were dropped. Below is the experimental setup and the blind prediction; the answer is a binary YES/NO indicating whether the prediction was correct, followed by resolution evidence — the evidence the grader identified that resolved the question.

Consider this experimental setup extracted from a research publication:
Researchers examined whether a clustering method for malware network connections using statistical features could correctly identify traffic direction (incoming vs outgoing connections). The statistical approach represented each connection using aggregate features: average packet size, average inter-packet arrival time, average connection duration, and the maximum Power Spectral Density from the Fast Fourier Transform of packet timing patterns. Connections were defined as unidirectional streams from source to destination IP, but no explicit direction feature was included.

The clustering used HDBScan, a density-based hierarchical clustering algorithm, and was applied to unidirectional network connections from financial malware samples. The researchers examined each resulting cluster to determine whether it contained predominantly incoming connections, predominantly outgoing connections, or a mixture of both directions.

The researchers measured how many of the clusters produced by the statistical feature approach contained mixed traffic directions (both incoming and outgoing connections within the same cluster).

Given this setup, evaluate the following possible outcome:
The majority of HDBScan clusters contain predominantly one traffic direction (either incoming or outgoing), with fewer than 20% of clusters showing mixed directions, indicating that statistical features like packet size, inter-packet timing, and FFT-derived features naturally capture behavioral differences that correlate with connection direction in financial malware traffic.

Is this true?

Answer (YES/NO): NO